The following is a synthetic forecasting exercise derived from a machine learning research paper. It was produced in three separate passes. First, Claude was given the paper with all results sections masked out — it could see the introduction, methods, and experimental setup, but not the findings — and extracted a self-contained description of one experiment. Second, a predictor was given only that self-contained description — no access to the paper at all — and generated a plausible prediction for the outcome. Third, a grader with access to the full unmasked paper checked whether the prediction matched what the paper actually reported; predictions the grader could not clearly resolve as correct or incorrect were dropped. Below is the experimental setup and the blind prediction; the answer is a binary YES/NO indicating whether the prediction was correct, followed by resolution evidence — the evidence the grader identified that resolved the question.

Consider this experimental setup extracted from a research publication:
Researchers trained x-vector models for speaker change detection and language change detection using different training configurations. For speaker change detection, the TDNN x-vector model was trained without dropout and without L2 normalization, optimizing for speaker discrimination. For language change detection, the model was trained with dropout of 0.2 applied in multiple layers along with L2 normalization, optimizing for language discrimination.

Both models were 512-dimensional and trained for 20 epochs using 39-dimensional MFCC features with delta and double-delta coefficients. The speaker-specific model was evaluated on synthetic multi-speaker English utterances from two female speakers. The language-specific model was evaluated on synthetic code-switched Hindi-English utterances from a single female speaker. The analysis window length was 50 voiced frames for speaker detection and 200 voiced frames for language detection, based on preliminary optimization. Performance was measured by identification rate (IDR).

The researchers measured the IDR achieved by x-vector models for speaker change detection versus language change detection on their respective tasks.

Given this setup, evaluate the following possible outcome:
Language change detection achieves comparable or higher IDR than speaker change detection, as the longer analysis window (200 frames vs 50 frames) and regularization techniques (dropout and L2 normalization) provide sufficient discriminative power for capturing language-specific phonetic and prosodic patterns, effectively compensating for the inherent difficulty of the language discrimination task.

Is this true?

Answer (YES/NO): NO